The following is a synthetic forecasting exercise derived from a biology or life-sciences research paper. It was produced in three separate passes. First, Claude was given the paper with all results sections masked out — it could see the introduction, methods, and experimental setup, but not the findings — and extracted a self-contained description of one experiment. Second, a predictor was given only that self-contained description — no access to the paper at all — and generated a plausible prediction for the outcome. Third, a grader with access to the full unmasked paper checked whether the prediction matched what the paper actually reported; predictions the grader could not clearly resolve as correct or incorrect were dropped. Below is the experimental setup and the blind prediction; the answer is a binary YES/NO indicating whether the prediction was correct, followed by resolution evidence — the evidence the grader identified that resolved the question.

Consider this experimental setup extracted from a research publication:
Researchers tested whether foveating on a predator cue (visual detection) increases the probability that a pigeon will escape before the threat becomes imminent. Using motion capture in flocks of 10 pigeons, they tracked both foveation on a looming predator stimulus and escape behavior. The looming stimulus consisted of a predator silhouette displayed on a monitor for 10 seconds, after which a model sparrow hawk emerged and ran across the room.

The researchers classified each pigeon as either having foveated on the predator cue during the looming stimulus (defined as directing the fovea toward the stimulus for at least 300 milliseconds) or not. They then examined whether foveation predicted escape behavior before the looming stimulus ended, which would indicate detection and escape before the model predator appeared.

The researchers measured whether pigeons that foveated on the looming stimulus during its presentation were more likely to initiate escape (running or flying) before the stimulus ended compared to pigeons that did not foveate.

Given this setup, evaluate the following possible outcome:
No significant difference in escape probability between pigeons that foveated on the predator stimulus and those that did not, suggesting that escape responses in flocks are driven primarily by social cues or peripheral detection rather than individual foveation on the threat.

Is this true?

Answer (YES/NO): YES